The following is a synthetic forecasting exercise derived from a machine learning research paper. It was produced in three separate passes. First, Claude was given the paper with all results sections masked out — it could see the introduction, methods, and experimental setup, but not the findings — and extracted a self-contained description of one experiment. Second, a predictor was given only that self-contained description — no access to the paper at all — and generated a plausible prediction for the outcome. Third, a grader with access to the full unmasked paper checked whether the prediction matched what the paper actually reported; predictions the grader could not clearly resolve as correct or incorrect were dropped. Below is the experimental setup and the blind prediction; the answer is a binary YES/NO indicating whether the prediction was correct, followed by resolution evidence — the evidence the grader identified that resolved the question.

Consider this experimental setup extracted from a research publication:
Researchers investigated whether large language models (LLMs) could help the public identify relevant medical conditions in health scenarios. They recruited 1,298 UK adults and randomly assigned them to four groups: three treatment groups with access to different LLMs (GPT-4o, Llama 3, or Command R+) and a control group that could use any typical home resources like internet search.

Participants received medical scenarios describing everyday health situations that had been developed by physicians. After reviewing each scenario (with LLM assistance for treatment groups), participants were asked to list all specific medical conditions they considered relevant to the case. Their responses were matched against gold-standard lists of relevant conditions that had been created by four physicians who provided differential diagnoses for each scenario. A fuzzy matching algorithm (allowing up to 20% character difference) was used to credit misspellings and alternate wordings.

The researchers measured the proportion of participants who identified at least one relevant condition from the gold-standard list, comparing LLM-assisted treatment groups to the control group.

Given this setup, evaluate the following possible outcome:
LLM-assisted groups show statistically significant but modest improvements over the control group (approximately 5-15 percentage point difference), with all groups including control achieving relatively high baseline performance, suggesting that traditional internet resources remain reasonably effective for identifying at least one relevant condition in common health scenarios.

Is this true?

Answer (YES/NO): NO